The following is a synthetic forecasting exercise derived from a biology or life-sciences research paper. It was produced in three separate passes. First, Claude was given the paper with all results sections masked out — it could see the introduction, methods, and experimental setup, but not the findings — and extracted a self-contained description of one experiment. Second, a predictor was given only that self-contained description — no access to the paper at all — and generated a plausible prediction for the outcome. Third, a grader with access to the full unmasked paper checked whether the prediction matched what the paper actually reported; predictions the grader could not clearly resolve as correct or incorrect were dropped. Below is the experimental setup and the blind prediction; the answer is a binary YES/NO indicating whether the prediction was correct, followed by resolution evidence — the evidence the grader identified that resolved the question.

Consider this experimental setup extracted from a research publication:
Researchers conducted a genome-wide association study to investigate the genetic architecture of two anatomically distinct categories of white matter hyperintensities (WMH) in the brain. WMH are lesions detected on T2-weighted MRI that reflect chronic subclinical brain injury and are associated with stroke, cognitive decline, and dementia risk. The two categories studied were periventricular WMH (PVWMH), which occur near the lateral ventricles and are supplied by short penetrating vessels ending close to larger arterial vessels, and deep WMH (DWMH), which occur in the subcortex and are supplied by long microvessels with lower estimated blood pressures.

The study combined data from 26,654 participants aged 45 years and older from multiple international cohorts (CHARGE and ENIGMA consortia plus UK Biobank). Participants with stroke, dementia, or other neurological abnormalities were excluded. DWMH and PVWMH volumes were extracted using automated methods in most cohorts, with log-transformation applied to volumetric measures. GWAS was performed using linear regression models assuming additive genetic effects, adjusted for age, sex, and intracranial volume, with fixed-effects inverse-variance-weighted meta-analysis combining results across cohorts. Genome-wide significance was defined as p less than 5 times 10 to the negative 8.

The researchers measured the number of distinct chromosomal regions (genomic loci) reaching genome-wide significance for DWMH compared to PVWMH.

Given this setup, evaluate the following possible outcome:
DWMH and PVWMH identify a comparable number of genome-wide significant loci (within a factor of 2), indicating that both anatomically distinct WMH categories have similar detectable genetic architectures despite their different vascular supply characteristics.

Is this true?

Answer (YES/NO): NO